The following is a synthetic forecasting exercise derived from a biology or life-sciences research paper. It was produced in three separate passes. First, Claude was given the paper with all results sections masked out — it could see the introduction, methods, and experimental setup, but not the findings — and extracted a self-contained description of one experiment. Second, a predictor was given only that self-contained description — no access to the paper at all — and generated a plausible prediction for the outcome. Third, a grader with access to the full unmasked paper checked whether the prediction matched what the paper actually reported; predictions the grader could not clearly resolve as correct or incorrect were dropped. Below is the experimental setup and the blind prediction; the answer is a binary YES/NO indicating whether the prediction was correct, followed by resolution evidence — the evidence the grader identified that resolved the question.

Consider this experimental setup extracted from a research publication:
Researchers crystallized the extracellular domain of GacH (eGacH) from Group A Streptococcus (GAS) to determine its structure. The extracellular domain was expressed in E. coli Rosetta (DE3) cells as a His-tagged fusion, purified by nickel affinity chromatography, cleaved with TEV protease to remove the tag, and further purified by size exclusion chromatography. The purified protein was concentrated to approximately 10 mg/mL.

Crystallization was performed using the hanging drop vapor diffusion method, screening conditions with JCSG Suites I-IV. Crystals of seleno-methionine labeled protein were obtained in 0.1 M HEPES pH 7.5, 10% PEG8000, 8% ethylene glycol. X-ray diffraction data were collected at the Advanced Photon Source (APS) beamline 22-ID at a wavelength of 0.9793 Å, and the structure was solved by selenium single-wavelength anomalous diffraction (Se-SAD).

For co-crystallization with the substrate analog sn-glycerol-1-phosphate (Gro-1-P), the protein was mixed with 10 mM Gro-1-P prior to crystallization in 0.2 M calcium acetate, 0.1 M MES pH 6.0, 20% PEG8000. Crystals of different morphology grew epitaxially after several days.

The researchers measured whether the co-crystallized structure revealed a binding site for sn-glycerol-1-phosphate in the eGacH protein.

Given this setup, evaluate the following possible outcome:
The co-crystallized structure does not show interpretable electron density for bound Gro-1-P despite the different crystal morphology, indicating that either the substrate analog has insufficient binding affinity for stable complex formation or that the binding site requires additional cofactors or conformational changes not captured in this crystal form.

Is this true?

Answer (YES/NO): NO